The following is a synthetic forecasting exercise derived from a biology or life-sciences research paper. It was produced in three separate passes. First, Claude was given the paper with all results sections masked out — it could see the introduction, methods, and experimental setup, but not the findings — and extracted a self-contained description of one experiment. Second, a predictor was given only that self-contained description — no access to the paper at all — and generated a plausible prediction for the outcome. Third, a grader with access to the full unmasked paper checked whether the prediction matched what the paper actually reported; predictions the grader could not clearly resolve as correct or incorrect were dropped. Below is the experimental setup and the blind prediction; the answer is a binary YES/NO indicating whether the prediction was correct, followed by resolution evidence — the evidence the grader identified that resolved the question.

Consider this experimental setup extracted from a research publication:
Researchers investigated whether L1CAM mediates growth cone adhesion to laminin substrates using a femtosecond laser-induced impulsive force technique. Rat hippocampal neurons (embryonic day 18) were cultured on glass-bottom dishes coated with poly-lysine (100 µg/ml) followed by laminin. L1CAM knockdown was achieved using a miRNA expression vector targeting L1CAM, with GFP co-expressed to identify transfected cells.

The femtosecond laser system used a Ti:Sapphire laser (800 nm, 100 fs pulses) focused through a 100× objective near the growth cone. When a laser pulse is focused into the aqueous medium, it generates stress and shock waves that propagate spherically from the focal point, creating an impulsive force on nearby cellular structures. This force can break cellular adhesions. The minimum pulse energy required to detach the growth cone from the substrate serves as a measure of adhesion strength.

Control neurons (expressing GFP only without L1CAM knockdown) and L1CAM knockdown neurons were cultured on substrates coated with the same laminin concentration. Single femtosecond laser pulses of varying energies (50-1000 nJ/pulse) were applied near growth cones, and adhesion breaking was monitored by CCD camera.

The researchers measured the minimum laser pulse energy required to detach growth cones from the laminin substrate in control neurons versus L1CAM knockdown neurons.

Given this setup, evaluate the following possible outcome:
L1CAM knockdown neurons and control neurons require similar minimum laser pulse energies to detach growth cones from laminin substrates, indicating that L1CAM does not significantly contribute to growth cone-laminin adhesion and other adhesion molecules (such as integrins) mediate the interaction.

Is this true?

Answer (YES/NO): NO